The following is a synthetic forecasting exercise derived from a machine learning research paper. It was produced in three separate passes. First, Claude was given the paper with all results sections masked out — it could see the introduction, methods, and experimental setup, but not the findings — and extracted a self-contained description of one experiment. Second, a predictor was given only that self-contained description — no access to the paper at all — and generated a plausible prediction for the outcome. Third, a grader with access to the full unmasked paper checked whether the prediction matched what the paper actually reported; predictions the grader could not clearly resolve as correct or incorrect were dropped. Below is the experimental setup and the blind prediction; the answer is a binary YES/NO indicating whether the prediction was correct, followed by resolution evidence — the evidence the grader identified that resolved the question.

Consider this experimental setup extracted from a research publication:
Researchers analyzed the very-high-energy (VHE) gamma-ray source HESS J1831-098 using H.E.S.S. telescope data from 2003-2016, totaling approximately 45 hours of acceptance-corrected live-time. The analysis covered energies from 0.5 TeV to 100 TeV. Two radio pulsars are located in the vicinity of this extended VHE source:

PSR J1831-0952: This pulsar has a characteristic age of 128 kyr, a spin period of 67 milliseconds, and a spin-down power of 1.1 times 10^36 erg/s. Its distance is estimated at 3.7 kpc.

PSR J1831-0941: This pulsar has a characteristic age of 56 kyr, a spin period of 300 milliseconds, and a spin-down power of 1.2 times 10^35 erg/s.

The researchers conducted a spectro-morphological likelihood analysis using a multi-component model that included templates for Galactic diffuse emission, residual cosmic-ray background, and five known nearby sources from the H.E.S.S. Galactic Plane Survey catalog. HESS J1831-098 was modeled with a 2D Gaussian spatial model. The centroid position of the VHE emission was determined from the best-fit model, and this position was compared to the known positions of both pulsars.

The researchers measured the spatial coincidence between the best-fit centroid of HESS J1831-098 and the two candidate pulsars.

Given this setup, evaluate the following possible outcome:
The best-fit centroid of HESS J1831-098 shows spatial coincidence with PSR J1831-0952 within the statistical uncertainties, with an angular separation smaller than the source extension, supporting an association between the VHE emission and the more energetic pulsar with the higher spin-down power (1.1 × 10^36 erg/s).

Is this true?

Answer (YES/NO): YES